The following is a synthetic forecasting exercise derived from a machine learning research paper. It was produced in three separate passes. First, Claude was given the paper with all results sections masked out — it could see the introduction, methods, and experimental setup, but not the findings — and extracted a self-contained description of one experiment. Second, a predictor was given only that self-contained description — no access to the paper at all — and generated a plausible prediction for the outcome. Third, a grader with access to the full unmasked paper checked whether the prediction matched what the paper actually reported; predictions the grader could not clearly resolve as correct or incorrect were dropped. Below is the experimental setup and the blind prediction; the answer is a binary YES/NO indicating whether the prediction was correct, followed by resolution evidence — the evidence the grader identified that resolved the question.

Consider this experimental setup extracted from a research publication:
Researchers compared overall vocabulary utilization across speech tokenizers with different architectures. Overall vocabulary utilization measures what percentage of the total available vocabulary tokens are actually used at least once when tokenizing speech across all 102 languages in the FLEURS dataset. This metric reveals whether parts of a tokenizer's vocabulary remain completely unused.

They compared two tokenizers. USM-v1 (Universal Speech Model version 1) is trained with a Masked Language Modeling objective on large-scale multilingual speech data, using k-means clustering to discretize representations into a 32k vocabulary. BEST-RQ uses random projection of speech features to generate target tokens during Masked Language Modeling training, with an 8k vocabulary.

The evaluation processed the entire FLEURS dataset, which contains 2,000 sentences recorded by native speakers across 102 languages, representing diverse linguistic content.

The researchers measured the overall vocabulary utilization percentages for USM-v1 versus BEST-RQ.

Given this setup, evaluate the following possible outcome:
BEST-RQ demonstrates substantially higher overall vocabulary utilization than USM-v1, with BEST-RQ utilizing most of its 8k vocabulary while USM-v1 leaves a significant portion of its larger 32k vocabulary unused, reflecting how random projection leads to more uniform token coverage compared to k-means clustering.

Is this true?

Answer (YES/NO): YES